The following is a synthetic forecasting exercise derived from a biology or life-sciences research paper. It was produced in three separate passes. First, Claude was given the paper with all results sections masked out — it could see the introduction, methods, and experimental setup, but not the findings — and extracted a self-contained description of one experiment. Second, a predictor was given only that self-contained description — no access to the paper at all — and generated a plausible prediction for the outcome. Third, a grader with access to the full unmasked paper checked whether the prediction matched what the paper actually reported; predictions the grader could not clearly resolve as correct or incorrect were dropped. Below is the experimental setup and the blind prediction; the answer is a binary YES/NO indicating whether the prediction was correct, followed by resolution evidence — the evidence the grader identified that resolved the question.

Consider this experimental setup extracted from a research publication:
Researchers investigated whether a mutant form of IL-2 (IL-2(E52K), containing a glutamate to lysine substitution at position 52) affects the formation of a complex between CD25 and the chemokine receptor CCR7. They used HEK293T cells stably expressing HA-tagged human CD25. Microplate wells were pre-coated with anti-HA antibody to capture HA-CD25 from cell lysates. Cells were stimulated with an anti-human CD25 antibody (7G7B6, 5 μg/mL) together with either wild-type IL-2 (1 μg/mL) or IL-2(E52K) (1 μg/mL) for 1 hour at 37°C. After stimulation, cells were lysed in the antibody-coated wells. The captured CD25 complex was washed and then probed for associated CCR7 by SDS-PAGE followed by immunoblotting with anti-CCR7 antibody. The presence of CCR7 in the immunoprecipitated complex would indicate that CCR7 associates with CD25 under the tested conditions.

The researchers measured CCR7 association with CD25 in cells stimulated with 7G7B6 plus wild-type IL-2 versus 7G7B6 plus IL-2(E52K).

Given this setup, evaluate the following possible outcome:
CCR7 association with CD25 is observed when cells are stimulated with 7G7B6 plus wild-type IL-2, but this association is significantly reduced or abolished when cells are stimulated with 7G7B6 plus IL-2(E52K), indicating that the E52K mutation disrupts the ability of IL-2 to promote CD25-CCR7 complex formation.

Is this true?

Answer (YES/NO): YES